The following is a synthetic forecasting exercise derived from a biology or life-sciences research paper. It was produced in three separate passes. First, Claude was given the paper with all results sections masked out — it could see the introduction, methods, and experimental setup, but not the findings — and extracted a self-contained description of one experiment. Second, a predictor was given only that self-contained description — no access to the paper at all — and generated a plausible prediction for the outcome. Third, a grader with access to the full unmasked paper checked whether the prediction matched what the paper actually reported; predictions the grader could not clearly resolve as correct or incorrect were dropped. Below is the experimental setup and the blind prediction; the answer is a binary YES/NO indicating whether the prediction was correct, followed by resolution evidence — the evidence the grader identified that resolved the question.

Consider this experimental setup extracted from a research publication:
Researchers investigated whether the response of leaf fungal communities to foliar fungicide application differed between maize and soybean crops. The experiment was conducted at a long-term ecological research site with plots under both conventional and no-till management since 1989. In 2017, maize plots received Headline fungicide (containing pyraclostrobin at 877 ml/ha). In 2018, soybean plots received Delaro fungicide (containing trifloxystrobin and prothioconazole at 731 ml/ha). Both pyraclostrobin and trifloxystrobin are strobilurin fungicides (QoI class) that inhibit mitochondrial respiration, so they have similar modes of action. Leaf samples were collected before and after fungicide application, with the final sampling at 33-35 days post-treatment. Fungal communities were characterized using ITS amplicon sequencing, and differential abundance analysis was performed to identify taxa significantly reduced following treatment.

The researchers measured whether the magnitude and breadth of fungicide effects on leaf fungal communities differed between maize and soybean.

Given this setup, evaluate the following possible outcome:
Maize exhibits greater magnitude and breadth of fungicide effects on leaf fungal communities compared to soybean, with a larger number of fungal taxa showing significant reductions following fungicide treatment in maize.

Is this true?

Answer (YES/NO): NO